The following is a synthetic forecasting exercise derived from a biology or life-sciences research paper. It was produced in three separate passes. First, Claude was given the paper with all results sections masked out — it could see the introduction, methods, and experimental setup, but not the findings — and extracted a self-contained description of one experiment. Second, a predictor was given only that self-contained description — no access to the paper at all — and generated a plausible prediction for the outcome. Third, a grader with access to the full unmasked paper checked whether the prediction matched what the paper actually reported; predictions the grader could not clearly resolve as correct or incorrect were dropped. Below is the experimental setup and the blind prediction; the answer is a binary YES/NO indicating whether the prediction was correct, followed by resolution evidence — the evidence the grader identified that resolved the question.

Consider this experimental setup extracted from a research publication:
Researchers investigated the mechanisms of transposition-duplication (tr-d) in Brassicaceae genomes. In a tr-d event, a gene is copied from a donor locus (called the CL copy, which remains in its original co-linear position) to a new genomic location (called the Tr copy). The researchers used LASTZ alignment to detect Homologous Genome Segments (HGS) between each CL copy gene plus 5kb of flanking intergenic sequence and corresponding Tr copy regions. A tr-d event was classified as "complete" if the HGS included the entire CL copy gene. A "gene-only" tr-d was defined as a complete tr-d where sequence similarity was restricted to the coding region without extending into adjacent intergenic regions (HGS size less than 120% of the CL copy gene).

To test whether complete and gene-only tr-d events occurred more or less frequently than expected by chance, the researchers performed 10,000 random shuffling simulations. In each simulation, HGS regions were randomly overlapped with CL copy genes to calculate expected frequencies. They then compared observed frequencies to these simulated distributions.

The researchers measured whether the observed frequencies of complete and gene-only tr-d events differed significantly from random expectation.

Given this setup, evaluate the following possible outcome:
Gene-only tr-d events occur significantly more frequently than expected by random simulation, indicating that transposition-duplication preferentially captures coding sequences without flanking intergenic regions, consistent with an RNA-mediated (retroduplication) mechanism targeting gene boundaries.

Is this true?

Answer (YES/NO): NO